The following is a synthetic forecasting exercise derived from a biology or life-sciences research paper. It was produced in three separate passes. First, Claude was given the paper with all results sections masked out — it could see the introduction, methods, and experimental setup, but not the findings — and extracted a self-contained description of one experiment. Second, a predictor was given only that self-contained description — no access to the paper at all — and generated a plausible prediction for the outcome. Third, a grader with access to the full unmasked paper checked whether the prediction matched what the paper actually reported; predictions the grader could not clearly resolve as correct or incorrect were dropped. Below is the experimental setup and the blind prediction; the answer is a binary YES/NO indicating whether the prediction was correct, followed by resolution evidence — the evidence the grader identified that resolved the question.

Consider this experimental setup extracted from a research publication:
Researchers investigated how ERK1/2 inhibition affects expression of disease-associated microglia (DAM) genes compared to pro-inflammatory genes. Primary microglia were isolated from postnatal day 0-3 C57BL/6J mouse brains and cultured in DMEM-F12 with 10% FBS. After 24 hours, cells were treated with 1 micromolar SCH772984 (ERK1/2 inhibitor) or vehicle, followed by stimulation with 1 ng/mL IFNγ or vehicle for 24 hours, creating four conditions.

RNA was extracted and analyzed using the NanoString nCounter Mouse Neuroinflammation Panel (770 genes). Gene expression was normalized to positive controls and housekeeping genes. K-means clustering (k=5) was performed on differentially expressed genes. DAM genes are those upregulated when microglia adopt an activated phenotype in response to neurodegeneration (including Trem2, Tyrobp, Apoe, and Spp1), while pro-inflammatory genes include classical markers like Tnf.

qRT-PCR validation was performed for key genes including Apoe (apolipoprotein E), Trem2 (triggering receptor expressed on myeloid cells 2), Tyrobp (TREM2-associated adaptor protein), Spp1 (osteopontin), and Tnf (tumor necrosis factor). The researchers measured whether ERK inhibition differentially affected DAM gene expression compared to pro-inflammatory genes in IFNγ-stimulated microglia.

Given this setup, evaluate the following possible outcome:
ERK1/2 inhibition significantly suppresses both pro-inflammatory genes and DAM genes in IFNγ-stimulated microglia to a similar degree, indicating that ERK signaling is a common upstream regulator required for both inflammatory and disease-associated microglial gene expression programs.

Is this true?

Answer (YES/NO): NO